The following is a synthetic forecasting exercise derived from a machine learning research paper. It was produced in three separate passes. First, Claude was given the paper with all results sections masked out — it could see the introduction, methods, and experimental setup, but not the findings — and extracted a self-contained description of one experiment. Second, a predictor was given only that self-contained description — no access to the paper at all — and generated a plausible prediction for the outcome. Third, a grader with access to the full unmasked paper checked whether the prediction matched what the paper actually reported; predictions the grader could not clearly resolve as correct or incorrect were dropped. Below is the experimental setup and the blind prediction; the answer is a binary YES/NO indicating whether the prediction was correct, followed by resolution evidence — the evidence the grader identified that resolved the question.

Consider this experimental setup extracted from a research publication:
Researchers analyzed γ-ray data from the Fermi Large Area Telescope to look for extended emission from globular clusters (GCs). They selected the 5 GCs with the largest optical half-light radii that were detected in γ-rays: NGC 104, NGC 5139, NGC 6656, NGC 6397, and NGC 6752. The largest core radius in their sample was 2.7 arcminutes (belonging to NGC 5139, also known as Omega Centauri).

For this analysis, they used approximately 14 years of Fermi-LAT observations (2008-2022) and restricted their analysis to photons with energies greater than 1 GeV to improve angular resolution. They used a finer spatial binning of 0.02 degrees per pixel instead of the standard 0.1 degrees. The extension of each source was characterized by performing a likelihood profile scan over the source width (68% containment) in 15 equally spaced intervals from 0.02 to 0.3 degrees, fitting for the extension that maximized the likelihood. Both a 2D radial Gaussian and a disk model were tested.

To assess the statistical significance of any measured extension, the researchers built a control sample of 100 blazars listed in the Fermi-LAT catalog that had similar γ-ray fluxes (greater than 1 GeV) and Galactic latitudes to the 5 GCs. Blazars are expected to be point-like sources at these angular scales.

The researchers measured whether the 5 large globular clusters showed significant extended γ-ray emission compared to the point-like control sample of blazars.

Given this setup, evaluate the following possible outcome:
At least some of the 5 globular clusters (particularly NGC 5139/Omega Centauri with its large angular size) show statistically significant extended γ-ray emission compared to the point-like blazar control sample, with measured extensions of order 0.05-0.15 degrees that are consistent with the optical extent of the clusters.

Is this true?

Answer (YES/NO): NO